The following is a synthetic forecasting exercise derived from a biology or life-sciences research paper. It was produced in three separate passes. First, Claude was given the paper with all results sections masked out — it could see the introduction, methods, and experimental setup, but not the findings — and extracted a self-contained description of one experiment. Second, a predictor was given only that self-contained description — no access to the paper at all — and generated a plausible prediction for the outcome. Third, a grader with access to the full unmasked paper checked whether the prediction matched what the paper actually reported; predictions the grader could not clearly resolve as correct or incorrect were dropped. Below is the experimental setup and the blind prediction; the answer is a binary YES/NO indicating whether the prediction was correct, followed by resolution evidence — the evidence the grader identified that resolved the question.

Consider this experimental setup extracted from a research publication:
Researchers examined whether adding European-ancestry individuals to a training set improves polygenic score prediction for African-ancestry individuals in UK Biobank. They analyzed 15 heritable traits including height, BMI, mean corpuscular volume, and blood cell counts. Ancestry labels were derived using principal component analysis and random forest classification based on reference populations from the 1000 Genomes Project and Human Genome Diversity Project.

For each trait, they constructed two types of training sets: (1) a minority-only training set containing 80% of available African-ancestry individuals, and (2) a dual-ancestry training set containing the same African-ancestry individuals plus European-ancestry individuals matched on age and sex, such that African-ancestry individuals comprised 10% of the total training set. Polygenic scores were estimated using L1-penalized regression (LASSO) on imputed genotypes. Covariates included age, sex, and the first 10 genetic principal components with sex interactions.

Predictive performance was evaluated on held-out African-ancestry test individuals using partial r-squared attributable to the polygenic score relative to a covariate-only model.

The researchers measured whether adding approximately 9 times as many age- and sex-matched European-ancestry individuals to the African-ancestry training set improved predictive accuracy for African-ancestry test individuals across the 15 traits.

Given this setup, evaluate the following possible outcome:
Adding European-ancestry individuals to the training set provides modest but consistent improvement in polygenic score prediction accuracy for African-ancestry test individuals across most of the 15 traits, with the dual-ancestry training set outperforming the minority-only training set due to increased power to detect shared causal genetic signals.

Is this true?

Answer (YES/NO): NO